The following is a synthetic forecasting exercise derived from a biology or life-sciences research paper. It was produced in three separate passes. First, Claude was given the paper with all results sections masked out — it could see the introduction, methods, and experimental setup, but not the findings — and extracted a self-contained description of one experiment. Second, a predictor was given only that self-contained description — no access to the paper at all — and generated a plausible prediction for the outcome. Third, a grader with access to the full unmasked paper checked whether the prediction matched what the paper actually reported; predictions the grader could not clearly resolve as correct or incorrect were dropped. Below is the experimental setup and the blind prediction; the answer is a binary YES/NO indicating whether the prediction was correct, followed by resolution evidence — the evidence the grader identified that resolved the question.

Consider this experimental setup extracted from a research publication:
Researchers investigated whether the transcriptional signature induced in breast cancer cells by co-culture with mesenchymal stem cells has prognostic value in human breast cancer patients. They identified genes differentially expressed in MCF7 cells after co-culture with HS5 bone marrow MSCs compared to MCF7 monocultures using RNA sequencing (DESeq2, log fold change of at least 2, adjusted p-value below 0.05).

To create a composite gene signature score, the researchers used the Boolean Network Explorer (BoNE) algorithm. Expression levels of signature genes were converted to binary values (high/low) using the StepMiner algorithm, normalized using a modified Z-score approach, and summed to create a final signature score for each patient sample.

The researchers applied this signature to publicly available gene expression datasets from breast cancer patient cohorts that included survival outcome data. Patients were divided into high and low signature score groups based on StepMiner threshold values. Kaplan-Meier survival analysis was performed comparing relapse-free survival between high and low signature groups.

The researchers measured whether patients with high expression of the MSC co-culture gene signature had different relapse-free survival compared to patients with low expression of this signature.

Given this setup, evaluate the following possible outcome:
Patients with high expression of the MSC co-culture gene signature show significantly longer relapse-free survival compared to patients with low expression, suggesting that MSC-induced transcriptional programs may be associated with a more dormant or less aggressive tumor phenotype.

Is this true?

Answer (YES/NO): NO